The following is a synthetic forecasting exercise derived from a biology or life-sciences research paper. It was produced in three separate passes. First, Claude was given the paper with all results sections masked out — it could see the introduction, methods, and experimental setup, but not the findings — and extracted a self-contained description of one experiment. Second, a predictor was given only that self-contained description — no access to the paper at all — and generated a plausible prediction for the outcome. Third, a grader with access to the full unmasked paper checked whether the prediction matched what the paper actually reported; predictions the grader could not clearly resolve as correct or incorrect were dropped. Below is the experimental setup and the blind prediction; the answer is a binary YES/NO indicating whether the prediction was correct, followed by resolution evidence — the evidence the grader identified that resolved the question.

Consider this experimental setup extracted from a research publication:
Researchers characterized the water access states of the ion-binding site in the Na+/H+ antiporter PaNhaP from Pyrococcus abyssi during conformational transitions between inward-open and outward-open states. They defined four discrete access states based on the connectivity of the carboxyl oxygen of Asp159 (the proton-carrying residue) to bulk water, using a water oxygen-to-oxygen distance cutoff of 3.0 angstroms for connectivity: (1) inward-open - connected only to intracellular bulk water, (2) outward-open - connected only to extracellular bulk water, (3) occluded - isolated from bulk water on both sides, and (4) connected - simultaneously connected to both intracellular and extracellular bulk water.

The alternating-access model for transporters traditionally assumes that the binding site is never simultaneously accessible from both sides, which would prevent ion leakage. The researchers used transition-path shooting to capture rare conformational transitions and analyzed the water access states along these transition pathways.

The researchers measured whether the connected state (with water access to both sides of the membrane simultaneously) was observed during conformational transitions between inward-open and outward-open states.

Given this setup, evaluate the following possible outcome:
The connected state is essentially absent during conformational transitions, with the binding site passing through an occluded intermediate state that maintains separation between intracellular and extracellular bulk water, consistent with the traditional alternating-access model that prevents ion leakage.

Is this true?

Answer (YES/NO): NO